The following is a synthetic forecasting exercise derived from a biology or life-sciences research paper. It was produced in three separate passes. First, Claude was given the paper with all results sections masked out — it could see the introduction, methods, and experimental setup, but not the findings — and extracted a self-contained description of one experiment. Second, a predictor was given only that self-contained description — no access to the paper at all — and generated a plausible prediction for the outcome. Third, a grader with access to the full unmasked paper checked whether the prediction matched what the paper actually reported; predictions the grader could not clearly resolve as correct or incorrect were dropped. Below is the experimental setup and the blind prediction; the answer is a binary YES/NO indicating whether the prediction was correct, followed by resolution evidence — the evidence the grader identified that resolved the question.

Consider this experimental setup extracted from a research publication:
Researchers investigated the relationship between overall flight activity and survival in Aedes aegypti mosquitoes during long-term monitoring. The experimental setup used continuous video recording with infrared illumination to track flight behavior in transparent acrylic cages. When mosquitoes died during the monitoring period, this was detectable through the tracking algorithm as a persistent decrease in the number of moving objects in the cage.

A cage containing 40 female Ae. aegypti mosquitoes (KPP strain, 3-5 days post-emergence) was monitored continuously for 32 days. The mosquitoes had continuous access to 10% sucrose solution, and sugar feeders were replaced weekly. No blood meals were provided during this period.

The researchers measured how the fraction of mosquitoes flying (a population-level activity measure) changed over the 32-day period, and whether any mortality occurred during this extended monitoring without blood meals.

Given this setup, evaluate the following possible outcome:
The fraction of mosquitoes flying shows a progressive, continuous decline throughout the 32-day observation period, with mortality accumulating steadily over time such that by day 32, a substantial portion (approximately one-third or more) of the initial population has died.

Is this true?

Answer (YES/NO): NO